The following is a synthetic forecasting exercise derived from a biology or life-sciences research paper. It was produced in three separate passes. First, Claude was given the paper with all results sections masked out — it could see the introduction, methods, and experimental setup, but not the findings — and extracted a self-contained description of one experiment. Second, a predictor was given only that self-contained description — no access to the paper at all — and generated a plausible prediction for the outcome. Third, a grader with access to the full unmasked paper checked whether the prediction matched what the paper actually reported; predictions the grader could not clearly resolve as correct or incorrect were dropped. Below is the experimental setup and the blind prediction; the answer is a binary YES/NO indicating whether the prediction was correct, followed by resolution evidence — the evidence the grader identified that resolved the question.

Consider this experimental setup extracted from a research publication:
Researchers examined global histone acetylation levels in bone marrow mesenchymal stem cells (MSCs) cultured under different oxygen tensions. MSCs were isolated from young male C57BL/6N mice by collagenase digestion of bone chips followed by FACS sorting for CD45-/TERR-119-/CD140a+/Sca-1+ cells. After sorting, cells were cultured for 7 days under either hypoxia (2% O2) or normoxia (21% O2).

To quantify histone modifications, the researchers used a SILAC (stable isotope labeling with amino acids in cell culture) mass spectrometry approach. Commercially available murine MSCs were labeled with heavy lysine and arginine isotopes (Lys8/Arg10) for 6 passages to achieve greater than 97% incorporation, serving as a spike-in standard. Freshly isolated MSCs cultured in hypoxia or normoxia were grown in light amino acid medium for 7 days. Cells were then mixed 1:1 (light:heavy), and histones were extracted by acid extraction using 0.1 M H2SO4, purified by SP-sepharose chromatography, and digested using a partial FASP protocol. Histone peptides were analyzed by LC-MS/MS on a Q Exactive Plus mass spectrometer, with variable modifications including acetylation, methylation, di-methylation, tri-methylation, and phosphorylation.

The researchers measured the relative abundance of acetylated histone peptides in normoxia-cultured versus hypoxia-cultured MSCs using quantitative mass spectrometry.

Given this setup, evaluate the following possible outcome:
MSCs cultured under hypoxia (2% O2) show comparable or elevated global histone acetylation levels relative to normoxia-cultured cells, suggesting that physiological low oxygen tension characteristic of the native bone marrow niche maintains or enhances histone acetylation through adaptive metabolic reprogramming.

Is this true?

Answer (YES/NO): YES